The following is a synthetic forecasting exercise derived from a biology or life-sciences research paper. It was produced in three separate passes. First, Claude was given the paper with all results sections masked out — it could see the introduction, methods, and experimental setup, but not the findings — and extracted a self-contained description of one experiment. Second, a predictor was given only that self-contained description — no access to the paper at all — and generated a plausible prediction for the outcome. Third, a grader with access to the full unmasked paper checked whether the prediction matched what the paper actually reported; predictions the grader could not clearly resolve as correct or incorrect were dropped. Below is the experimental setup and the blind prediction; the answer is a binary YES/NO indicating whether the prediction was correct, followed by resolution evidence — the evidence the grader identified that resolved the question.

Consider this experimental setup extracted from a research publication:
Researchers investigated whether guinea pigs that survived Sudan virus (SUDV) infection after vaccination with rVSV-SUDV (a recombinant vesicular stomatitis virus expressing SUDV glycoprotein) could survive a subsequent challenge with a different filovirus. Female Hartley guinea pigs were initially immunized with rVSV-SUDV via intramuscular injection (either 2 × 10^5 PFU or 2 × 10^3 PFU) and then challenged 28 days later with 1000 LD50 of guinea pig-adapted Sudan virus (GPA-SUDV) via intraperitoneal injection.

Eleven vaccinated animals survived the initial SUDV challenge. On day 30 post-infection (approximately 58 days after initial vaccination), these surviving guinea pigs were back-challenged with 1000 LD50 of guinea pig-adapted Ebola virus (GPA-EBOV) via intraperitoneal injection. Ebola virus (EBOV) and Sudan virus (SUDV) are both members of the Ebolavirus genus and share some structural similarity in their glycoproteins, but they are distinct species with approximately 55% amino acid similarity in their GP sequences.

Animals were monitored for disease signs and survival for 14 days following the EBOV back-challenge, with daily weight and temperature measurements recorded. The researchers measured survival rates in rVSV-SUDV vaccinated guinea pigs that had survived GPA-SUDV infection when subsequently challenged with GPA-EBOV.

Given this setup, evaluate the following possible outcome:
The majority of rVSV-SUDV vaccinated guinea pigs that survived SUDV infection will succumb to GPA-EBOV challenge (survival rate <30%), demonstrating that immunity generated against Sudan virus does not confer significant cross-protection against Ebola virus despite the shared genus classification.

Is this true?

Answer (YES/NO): YES